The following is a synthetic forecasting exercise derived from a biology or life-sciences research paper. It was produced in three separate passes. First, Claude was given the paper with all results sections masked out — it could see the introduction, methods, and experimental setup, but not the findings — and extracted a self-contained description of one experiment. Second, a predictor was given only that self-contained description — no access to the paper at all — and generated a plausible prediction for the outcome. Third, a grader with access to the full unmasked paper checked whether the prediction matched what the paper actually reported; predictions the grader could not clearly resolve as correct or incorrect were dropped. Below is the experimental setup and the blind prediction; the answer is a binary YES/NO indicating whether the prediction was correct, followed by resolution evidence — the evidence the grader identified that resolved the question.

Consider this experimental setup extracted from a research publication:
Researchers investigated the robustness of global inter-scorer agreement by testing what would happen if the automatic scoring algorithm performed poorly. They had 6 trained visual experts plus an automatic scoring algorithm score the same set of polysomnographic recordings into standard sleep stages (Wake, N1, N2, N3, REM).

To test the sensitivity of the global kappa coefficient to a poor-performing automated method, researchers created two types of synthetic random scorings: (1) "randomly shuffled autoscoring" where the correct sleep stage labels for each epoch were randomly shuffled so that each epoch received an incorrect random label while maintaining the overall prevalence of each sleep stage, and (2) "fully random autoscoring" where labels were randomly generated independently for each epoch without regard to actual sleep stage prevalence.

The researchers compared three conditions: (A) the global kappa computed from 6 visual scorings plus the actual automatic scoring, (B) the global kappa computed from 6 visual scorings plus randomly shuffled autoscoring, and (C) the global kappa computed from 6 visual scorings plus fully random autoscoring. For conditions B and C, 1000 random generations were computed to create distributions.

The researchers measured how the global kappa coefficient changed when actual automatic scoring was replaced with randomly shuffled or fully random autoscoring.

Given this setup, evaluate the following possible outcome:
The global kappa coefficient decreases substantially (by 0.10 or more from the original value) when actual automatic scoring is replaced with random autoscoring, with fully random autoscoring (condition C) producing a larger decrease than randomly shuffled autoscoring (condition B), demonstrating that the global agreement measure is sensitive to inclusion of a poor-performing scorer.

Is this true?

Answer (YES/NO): YES